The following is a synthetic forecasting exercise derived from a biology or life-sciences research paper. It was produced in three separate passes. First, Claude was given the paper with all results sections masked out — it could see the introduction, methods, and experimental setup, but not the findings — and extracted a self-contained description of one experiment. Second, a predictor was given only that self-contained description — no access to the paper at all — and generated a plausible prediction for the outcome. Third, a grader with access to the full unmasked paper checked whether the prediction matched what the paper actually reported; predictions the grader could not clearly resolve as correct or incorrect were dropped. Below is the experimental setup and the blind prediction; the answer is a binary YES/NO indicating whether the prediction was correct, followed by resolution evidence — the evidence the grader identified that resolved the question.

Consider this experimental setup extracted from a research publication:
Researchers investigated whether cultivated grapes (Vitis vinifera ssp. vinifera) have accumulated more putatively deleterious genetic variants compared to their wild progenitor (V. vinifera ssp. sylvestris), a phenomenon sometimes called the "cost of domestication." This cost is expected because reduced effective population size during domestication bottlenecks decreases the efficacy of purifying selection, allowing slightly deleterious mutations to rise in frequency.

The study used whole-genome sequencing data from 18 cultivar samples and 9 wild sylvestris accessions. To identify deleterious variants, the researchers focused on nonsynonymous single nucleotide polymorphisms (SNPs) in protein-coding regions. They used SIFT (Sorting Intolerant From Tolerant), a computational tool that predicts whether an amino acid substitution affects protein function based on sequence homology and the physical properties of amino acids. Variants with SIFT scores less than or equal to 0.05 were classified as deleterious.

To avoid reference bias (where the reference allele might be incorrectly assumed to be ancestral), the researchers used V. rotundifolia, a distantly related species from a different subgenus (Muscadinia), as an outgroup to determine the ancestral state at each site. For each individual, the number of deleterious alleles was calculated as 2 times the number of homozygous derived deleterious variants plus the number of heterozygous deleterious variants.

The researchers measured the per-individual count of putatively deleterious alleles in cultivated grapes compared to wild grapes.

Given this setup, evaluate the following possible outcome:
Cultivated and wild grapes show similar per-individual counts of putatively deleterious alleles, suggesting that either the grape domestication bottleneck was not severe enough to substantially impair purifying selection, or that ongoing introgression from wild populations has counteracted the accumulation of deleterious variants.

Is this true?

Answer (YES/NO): NO